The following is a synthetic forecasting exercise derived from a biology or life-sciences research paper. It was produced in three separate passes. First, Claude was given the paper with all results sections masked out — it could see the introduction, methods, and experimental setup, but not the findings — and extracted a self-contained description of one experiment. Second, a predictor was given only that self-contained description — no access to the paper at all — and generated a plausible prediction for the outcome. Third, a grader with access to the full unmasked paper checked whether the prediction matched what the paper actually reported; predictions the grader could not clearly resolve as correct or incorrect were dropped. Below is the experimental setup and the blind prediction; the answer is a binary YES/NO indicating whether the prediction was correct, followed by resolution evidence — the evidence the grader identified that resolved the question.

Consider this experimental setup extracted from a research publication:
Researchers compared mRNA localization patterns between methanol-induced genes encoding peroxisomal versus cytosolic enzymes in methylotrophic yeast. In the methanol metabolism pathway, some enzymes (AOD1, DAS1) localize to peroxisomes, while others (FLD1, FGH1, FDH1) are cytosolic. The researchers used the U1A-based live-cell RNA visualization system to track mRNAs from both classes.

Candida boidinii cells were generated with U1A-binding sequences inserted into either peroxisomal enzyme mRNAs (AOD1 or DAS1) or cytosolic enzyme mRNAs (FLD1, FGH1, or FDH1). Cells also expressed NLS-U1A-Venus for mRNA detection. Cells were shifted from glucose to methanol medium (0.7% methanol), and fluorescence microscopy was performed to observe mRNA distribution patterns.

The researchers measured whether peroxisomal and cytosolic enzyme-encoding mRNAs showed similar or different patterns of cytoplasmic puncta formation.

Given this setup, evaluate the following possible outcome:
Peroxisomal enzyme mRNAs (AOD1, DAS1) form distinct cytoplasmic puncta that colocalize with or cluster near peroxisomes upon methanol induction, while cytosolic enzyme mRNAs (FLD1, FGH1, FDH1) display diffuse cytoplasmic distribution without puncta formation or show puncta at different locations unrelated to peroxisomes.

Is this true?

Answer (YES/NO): NO